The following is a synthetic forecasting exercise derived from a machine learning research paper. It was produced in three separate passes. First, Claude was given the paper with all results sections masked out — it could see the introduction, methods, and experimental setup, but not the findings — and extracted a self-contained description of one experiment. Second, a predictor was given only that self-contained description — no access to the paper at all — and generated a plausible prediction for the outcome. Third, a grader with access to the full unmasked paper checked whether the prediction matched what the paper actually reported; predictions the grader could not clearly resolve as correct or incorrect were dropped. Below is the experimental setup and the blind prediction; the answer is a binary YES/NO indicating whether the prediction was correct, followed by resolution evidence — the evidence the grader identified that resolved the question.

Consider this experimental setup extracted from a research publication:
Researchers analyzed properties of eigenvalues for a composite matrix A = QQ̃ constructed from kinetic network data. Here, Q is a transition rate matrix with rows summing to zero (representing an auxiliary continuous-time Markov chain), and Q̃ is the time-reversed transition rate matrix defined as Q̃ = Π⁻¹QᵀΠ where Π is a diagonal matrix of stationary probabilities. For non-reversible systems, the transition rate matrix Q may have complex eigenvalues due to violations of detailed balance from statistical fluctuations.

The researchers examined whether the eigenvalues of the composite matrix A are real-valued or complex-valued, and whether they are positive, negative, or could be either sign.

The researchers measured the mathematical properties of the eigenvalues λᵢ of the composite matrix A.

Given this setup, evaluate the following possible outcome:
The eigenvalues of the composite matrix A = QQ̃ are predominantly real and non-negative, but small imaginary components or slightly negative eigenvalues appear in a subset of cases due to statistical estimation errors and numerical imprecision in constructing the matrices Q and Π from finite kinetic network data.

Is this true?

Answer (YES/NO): NO